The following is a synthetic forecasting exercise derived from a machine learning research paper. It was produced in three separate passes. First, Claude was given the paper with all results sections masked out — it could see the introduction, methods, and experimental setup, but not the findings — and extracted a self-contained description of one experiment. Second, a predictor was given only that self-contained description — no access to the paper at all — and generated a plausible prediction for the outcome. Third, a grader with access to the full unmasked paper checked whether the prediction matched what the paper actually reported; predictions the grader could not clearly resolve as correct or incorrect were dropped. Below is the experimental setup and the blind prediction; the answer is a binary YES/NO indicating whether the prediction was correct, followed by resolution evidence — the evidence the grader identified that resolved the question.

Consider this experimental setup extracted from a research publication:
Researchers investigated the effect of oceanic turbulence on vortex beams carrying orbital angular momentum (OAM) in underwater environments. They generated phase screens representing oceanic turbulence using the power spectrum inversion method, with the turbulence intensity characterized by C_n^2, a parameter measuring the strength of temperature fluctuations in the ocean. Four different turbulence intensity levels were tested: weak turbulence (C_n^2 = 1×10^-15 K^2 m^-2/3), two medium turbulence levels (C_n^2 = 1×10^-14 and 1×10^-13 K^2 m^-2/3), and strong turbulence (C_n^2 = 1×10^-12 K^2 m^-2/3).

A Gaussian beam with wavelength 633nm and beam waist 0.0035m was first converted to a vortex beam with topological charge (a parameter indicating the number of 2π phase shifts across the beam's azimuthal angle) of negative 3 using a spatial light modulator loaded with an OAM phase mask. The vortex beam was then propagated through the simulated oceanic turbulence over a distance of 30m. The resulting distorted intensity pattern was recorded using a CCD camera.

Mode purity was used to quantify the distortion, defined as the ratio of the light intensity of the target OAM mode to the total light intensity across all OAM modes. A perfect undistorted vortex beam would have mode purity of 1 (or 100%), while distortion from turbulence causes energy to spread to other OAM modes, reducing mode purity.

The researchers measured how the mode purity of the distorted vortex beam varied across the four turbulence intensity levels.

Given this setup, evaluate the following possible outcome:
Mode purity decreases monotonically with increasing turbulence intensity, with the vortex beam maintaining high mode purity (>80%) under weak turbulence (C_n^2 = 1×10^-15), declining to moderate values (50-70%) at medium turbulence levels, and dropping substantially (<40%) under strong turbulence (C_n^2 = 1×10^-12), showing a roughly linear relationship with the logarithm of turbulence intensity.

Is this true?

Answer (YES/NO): NO